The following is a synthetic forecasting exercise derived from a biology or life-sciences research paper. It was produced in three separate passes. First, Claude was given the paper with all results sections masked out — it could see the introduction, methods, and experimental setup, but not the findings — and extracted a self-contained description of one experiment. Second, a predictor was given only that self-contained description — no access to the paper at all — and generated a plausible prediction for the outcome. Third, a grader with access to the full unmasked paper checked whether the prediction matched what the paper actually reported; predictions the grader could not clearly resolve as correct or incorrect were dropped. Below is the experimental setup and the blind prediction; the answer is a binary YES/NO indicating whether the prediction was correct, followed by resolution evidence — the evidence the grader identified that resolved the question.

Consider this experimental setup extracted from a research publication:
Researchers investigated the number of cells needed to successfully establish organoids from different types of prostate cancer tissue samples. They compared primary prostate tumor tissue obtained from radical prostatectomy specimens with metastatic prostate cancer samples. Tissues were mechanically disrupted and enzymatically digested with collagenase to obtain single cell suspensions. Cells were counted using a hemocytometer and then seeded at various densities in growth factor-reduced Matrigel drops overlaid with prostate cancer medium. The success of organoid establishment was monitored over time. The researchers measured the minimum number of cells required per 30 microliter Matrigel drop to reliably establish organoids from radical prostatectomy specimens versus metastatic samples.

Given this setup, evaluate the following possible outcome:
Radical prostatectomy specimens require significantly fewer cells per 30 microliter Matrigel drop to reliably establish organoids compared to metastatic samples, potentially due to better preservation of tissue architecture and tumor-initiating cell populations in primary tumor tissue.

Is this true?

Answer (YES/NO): NO